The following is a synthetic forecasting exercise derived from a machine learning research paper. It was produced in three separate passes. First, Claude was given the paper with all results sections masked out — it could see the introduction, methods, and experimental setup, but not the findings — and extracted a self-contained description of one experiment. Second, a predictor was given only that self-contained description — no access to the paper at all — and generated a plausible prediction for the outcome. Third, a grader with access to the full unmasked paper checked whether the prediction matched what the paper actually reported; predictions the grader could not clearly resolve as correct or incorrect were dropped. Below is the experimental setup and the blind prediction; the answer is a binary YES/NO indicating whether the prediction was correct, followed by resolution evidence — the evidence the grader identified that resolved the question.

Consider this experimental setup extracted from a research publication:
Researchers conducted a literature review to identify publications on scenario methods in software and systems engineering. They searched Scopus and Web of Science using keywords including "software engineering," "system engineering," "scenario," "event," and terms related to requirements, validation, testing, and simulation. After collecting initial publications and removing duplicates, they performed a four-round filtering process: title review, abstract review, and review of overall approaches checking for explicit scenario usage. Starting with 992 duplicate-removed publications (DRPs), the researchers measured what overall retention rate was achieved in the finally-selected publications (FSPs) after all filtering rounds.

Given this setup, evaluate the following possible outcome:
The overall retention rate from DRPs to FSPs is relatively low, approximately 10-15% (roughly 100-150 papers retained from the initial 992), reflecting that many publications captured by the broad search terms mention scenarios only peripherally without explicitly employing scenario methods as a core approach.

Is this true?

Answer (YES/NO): NO